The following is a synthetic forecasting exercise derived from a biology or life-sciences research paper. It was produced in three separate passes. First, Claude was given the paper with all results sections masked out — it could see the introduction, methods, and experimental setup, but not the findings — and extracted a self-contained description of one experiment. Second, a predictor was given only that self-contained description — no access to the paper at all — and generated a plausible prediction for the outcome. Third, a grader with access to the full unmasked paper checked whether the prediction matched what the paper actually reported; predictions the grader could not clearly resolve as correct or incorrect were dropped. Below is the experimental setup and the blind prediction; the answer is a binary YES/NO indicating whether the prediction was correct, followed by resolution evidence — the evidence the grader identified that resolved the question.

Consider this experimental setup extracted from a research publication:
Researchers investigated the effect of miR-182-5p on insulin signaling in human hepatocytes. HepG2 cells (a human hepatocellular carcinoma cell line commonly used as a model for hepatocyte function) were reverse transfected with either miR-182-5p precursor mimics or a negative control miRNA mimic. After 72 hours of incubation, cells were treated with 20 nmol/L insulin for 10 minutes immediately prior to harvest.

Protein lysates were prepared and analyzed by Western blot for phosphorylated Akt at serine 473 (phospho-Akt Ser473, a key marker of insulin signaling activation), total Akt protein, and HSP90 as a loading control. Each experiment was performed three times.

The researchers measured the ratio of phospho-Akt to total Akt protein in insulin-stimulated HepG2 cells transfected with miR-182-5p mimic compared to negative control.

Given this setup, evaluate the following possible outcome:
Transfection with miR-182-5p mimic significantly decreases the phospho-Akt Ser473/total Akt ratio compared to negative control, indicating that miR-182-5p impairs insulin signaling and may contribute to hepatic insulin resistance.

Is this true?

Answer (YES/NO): YES